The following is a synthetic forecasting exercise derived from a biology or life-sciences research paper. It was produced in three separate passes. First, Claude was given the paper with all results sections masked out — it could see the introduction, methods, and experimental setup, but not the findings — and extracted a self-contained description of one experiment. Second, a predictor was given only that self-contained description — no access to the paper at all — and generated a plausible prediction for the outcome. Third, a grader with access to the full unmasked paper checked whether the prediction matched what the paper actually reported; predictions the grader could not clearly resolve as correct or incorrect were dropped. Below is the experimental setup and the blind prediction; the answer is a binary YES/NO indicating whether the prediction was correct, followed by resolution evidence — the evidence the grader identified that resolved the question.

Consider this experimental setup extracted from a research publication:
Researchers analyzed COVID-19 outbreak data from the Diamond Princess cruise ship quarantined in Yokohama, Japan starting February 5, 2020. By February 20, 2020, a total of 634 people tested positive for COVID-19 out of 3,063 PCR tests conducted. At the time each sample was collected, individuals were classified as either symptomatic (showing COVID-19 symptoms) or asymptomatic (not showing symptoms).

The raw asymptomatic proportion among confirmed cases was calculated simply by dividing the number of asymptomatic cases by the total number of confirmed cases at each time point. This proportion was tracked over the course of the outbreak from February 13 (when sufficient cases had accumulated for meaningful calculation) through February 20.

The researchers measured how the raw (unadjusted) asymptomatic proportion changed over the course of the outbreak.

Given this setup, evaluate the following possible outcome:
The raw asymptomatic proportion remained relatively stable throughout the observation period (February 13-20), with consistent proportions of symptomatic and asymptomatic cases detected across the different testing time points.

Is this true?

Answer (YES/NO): NO